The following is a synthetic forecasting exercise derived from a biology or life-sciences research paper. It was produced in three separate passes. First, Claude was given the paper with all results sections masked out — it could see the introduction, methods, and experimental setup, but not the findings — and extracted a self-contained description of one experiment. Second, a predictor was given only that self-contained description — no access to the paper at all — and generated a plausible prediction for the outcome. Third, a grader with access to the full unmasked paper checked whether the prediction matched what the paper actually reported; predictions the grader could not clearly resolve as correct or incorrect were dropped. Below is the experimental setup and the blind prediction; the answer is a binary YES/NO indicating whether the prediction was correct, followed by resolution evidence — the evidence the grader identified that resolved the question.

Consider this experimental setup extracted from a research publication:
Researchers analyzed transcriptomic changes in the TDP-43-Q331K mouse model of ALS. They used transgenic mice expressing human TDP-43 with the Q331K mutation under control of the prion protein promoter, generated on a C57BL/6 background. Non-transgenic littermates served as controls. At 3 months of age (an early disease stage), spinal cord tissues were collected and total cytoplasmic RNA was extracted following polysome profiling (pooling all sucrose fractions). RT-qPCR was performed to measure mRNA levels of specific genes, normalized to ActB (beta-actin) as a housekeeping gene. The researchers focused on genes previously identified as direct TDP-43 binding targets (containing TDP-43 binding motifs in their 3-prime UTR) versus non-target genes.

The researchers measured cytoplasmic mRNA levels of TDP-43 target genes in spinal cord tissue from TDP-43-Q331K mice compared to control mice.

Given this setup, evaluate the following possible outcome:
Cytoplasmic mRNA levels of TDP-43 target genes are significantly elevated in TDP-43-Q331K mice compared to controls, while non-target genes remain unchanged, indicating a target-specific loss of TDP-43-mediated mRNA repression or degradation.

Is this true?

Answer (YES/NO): NO